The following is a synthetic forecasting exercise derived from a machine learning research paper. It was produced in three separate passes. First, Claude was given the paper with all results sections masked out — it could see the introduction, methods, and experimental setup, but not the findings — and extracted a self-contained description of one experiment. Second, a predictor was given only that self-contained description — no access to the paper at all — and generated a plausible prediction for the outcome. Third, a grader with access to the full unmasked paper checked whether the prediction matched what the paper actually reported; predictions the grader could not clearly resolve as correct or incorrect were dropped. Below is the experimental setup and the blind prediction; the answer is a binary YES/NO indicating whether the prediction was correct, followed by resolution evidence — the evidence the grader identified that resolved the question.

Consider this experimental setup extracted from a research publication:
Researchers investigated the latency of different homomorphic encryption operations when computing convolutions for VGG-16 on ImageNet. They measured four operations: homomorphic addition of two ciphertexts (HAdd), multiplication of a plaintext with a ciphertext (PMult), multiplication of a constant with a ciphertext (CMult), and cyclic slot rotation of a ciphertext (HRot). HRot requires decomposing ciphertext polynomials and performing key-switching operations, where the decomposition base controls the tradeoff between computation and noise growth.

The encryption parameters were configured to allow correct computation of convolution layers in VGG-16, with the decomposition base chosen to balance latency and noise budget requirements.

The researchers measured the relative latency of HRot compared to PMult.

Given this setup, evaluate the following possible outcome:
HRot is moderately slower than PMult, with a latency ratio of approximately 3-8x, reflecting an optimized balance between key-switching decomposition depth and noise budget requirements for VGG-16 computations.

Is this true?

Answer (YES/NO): NO